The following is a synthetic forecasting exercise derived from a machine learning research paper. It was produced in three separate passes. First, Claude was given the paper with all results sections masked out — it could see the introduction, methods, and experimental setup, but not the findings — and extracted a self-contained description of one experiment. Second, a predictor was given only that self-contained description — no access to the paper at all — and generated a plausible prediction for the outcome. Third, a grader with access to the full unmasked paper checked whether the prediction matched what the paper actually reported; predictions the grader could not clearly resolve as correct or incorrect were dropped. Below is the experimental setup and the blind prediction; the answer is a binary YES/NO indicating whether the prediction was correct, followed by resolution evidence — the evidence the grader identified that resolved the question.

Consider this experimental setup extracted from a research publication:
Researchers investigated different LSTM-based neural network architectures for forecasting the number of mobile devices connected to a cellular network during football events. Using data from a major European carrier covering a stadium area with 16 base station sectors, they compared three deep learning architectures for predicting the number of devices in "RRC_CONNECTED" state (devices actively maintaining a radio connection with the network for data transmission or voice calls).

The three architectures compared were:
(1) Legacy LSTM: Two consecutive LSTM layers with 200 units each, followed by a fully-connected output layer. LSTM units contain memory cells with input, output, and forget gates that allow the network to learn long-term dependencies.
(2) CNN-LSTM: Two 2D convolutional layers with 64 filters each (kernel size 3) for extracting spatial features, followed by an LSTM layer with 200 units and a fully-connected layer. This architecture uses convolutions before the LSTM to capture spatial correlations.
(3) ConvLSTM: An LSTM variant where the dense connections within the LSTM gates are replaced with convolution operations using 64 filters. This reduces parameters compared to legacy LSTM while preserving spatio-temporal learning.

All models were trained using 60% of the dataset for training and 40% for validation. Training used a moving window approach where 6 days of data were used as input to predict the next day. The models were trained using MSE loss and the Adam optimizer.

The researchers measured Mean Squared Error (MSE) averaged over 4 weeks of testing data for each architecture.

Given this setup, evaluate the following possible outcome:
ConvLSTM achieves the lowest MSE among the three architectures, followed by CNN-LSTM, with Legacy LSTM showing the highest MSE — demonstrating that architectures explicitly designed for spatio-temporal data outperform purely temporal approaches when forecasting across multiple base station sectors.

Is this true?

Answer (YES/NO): NO